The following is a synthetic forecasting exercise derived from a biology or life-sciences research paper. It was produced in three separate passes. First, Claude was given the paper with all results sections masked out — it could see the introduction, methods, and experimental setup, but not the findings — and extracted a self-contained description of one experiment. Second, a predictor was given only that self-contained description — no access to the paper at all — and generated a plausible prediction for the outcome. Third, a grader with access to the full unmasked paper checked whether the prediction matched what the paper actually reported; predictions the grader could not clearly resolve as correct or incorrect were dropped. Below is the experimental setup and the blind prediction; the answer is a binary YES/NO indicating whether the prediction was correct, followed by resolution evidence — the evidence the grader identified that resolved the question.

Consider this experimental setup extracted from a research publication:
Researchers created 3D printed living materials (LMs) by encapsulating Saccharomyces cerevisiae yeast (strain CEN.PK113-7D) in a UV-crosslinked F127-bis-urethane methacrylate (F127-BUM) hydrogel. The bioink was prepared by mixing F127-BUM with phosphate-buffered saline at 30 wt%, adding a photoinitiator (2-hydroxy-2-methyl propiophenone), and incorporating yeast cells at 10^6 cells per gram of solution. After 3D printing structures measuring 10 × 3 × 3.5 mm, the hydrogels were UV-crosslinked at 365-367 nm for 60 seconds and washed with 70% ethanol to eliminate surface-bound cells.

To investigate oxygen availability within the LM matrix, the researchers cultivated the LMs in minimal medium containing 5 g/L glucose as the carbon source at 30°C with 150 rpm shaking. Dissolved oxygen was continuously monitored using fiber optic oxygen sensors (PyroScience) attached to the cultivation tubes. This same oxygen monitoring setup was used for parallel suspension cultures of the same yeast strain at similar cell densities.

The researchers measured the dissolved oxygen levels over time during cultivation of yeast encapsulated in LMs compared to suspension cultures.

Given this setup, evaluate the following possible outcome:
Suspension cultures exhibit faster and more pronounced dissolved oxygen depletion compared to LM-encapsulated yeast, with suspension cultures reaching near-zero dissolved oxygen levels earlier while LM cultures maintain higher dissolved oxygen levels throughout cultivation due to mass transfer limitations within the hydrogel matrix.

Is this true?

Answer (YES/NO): YES